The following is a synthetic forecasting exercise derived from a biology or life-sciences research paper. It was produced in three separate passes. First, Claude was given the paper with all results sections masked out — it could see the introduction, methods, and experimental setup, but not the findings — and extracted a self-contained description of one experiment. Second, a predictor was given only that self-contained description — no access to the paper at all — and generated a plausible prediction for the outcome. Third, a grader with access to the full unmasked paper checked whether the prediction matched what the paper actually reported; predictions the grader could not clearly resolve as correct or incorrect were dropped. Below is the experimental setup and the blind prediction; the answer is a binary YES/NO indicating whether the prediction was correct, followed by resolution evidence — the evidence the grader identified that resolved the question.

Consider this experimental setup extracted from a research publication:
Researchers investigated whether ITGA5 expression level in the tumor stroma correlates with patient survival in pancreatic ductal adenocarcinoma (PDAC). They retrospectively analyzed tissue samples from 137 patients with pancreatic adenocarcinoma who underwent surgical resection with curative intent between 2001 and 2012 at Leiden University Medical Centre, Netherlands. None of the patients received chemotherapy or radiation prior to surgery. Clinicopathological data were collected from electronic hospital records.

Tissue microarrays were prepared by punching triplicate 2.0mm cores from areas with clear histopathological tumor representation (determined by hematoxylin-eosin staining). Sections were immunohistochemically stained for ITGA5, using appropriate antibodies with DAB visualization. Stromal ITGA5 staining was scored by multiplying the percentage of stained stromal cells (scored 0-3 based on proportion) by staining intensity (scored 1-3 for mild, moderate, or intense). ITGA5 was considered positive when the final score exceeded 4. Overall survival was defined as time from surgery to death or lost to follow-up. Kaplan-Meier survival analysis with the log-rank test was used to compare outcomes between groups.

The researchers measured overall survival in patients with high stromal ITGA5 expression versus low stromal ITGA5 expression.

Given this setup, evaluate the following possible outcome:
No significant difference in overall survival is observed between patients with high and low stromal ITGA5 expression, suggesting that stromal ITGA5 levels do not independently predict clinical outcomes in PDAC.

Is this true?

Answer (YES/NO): NO